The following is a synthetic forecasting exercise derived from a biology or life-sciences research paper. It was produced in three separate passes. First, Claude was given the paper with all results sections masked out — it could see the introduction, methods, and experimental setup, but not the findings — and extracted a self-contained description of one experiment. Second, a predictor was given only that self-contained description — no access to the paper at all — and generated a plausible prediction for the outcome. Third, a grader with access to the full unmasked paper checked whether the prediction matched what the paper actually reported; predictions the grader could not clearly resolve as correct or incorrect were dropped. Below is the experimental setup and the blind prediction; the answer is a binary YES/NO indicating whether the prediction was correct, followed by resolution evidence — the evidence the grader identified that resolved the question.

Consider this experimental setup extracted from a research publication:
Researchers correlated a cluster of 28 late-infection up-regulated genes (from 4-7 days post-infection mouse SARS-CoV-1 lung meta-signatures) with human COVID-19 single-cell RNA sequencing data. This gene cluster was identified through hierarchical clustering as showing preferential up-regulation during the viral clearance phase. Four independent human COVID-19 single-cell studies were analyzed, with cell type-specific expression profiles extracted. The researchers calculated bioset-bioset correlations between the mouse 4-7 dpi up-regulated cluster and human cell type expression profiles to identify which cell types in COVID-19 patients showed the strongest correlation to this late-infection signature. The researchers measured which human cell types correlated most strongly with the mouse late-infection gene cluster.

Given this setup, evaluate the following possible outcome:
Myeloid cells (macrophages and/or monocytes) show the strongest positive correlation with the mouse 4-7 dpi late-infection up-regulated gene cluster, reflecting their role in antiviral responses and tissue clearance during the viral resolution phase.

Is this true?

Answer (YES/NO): NO